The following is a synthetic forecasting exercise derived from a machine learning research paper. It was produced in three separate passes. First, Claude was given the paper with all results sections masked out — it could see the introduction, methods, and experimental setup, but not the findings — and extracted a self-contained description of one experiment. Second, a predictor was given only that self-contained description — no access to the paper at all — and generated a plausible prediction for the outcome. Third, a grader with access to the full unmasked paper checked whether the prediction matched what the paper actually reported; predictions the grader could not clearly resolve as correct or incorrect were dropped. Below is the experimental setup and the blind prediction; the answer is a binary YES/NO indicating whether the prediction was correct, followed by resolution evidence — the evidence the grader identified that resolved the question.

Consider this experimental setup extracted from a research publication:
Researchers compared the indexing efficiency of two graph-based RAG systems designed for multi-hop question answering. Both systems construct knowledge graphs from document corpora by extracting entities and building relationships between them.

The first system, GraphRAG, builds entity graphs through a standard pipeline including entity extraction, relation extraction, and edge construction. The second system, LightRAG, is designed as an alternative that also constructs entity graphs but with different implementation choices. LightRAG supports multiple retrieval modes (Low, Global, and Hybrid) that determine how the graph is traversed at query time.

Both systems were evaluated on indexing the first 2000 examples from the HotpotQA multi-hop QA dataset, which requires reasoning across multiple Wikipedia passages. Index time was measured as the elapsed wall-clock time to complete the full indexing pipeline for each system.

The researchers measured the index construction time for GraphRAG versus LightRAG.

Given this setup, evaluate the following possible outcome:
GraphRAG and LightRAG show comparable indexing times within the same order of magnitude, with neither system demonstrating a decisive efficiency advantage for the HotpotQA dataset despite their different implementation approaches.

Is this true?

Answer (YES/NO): NO